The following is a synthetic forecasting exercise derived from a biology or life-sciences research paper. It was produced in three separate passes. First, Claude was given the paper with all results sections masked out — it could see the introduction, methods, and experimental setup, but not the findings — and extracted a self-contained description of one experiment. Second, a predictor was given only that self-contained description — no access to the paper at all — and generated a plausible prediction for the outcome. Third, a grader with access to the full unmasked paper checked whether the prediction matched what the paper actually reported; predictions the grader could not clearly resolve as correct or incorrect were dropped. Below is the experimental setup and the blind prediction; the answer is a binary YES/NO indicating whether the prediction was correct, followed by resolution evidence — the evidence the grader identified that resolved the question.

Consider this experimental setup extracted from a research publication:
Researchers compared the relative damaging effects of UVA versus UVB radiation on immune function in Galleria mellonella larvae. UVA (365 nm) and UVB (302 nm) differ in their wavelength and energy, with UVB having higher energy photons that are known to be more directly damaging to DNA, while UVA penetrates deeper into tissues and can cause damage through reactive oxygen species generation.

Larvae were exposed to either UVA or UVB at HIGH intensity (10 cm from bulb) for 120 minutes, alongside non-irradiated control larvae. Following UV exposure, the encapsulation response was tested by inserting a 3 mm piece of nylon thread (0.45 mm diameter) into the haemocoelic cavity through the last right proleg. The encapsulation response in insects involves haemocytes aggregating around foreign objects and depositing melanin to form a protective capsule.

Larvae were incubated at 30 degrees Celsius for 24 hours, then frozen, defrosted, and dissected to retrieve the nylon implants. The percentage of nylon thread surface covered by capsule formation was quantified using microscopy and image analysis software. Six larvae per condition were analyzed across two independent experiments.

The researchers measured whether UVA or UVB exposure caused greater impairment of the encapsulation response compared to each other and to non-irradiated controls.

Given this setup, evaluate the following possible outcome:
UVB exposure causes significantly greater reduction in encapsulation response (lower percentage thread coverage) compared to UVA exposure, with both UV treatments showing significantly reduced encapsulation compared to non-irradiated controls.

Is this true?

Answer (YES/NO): NO